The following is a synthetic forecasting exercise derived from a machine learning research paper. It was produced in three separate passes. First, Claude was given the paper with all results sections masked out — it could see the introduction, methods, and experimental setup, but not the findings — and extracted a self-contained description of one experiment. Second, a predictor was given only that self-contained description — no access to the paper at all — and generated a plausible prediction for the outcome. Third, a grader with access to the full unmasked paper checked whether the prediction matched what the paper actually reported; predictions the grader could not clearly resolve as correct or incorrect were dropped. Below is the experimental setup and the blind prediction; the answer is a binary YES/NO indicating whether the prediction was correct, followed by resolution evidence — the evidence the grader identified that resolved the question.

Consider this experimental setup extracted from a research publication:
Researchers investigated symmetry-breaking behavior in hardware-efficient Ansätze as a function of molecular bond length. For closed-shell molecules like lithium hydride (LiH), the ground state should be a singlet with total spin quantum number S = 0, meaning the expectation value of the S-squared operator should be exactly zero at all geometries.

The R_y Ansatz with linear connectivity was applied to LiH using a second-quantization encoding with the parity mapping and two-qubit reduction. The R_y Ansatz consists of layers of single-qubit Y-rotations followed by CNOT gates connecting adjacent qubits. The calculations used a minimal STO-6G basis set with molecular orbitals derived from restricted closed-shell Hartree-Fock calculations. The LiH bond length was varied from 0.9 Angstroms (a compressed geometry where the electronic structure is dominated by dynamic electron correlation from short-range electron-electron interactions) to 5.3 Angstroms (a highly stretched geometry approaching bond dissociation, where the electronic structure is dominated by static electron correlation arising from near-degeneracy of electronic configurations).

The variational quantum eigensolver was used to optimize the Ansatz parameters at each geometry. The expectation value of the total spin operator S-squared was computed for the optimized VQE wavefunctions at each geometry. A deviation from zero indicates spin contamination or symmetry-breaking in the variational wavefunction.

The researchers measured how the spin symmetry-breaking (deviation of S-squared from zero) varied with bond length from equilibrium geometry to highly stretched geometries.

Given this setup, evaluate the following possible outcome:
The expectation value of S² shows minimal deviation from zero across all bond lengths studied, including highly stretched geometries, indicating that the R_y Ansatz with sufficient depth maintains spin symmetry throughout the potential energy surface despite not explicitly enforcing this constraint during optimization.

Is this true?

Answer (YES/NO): NO